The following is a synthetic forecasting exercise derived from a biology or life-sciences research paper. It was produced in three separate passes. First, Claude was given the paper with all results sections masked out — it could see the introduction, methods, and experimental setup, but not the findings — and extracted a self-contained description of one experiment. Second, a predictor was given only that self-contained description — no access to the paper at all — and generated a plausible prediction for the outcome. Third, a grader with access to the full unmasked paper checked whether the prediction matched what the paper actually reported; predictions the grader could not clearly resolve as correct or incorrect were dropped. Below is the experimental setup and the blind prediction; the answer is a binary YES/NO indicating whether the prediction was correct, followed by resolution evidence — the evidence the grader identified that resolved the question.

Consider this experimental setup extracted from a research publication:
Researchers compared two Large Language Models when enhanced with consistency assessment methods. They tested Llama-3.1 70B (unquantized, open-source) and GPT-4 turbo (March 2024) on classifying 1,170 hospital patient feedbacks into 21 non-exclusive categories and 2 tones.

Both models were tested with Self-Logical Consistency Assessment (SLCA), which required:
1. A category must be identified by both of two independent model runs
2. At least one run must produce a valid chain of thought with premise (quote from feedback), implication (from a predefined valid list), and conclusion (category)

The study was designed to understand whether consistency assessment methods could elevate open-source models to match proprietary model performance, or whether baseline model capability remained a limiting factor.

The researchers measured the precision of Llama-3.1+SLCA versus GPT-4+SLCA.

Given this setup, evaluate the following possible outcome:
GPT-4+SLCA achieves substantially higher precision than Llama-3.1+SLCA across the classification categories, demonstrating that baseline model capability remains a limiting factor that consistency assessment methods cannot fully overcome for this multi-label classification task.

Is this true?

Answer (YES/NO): NO